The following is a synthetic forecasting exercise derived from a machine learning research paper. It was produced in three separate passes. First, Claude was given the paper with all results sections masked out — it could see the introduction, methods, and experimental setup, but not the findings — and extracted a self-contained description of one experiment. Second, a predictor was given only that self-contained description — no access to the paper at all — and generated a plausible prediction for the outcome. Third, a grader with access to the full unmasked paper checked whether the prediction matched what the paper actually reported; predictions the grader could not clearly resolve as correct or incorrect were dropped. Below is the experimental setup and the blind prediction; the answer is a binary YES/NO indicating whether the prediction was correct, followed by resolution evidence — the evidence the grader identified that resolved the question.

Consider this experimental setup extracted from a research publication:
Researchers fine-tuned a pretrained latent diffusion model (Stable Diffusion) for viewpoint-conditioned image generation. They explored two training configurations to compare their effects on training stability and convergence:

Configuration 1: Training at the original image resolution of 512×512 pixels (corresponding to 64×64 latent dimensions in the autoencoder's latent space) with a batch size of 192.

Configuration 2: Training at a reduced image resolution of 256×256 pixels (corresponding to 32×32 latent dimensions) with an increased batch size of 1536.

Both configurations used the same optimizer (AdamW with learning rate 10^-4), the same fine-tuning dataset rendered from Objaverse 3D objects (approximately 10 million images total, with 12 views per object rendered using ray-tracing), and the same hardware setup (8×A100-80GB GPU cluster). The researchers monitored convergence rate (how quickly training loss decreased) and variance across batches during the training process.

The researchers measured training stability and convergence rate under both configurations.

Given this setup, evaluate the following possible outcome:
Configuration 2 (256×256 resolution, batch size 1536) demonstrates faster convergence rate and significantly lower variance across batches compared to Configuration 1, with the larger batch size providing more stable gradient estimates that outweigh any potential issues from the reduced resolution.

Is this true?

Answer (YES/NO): YES